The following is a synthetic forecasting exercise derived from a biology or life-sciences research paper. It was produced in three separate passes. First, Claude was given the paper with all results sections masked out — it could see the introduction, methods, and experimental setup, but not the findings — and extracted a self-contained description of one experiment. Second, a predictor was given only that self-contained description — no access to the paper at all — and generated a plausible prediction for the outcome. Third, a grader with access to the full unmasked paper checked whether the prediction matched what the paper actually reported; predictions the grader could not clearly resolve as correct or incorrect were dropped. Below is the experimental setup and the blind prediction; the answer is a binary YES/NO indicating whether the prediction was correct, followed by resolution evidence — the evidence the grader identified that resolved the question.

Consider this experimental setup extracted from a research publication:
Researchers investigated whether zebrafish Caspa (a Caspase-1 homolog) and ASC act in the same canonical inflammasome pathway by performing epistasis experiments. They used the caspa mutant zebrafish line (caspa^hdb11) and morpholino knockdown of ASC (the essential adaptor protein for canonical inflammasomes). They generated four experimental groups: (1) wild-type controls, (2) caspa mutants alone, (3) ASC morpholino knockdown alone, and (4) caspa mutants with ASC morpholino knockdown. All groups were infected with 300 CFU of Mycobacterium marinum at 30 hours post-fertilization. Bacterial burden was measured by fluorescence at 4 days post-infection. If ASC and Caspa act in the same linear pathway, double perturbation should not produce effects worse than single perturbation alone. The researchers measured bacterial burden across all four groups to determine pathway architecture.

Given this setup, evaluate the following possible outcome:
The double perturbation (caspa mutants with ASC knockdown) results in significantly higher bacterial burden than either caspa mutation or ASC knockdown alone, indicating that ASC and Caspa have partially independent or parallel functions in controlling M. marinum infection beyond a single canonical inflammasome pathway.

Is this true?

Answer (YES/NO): NO